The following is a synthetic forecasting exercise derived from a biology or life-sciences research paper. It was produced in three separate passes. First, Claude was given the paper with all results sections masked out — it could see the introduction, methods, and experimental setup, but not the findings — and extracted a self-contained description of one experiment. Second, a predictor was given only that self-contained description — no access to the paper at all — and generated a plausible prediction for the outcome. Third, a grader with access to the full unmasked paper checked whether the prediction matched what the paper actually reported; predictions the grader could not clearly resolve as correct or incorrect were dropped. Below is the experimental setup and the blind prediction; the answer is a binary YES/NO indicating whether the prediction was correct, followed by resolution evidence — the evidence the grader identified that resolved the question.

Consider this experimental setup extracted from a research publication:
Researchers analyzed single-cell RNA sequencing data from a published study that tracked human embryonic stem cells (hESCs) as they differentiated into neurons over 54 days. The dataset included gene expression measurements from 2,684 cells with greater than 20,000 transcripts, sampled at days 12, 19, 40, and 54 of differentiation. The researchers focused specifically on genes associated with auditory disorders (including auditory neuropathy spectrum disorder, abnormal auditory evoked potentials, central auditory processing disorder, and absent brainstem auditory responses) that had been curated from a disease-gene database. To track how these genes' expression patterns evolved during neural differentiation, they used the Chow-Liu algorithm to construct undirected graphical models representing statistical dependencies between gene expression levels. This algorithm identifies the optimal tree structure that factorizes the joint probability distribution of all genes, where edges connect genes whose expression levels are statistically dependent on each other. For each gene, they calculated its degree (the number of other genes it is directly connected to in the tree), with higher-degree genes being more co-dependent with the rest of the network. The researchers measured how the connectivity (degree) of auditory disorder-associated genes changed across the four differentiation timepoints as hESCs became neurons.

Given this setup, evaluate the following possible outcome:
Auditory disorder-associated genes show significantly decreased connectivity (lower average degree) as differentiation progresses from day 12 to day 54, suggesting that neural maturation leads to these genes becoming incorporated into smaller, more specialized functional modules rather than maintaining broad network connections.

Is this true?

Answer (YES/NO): NO